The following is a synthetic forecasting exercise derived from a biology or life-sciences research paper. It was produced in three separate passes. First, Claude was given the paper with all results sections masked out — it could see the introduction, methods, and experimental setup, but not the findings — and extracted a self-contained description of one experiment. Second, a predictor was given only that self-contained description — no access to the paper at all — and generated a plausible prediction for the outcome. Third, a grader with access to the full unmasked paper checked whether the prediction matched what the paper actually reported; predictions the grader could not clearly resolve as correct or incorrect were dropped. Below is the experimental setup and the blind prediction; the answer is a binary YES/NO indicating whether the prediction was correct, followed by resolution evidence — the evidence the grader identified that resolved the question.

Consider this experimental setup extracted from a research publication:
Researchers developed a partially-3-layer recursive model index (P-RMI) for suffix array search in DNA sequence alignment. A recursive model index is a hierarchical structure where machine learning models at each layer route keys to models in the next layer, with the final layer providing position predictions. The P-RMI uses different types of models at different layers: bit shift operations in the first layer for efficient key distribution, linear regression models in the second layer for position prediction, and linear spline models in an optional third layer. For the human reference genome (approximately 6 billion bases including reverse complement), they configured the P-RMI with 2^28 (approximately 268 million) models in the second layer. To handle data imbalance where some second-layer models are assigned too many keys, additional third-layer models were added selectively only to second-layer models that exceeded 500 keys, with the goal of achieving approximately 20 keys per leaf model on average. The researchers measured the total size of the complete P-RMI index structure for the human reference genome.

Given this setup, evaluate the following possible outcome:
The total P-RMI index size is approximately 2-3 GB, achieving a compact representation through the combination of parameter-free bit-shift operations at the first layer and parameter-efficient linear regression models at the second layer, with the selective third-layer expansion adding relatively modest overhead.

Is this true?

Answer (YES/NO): NO